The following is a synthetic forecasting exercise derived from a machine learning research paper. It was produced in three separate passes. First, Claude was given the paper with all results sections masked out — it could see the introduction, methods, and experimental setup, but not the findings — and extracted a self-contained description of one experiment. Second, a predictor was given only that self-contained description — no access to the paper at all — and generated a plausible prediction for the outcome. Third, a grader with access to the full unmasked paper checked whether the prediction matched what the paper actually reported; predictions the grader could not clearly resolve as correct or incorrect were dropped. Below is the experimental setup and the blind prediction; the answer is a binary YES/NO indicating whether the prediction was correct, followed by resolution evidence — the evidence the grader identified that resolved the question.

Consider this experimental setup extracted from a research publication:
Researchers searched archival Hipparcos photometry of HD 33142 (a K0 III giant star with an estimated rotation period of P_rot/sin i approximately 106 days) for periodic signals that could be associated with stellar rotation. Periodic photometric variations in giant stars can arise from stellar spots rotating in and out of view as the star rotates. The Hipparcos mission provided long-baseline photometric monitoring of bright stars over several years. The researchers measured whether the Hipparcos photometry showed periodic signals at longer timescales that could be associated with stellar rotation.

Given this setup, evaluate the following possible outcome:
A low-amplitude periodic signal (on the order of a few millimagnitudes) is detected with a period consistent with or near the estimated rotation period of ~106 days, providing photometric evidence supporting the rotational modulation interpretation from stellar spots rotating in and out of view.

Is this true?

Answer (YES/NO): NO